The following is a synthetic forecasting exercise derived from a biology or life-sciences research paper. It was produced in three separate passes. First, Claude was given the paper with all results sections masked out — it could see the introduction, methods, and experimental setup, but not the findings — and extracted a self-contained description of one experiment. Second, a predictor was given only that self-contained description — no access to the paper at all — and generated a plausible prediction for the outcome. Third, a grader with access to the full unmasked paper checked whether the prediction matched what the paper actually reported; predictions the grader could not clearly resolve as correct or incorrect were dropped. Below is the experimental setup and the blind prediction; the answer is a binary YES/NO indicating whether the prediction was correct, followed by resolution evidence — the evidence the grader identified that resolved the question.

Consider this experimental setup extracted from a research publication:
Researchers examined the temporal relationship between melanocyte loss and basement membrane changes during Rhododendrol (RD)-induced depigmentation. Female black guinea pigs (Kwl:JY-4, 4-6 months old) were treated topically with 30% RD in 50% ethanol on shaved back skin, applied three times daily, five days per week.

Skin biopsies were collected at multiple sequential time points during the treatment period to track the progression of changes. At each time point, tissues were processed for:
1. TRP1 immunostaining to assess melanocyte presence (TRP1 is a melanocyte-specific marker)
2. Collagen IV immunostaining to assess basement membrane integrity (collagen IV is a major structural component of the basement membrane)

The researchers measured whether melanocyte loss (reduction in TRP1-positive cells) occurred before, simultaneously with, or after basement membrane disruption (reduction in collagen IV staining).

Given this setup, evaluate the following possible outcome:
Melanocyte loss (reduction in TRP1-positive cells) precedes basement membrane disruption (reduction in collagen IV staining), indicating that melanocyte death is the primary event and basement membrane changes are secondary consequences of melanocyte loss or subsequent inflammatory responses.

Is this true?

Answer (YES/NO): NO